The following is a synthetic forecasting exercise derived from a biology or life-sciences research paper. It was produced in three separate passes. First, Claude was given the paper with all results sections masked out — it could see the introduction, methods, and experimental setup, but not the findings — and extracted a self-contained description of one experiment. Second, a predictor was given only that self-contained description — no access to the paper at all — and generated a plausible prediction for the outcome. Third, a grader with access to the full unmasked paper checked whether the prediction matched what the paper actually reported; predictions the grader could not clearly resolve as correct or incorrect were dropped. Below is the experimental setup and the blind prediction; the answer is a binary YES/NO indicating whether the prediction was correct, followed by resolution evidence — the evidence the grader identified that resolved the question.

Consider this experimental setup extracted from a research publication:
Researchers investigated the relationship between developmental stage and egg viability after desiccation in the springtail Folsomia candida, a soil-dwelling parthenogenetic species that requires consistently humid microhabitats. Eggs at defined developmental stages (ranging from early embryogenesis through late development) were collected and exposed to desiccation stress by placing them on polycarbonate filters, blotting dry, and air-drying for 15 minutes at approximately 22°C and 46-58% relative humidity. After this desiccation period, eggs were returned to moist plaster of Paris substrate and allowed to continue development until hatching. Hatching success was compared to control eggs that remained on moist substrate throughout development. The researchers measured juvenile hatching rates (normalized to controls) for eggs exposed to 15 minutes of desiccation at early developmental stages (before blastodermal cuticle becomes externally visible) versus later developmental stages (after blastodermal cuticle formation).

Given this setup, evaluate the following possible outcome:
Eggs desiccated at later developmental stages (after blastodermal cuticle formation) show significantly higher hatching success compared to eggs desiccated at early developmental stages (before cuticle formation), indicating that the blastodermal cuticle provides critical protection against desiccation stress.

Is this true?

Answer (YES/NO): YES